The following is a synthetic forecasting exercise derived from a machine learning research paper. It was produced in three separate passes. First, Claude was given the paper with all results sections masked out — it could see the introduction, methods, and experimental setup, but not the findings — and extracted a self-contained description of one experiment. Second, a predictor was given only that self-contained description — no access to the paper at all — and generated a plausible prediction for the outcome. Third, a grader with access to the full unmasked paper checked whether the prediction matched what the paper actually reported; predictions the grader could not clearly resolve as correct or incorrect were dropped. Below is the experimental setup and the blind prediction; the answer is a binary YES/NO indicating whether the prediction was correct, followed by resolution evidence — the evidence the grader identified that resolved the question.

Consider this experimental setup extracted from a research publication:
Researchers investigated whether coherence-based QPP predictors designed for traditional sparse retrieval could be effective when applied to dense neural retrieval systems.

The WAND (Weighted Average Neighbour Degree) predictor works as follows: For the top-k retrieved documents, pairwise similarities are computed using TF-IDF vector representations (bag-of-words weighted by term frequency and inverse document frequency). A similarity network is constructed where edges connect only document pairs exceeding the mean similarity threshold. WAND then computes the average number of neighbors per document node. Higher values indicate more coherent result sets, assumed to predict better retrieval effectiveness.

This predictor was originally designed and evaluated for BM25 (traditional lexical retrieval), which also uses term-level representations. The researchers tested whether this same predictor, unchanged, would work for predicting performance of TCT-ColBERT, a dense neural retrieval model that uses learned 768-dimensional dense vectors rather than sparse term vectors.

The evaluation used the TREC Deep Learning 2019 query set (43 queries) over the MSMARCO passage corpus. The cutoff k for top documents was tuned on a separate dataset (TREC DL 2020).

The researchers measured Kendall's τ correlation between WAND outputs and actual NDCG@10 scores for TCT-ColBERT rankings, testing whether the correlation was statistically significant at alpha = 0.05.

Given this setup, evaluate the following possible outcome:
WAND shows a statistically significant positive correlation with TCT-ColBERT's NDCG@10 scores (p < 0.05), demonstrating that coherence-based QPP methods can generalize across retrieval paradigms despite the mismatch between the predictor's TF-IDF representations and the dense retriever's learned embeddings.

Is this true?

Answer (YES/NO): NO